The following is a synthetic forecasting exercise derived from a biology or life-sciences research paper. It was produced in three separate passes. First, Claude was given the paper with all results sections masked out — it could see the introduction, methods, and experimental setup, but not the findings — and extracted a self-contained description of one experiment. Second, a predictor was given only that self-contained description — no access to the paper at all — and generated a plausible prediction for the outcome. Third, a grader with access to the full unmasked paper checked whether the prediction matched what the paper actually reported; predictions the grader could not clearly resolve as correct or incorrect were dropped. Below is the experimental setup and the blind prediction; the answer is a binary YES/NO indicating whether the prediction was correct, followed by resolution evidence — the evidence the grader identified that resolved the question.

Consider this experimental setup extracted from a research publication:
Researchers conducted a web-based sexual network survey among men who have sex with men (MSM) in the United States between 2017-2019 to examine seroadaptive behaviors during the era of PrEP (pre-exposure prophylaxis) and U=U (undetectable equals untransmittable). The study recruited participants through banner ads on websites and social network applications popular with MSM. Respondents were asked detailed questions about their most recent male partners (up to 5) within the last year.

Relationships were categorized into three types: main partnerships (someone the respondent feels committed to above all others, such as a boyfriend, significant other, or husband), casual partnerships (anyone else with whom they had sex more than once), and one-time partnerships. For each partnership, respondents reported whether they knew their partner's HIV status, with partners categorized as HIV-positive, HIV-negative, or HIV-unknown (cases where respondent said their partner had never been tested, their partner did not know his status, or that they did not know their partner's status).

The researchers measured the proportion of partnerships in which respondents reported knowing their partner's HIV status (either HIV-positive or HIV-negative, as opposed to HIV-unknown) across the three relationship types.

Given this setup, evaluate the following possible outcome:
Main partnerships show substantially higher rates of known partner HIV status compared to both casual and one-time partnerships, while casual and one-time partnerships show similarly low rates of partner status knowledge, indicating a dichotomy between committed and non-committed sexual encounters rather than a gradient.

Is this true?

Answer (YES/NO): NO